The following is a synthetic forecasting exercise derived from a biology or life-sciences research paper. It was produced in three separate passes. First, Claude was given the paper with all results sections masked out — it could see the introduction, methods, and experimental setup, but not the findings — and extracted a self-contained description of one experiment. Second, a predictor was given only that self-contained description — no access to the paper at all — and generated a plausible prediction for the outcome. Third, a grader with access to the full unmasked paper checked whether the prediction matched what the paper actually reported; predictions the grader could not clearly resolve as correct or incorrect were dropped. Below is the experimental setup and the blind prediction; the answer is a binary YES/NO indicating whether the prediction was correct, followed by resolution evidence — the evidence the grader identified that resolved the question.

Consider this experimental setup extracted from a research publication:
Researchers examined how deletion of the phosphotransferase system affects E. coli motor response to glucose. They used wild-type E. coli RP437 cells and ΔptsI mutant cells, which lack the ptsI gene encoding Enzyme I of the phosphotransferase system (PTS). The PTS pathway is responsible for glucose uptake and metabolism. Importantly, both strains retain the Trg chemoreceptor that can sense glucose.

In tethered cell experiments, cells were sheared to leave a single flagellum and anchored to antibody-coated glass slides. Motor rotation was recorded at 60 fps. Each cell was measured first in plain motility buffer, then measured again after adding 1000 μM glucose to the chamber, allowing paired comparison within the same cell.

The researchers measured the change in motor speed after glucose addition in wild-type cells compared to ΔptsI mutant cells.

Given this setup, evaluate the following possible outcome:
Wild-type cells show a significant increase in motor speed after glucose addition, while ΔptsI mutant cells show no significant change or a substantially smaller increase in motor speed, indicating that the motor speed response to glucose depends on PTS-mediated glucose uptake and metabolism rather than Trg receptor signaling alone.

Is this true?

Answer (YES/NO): NO